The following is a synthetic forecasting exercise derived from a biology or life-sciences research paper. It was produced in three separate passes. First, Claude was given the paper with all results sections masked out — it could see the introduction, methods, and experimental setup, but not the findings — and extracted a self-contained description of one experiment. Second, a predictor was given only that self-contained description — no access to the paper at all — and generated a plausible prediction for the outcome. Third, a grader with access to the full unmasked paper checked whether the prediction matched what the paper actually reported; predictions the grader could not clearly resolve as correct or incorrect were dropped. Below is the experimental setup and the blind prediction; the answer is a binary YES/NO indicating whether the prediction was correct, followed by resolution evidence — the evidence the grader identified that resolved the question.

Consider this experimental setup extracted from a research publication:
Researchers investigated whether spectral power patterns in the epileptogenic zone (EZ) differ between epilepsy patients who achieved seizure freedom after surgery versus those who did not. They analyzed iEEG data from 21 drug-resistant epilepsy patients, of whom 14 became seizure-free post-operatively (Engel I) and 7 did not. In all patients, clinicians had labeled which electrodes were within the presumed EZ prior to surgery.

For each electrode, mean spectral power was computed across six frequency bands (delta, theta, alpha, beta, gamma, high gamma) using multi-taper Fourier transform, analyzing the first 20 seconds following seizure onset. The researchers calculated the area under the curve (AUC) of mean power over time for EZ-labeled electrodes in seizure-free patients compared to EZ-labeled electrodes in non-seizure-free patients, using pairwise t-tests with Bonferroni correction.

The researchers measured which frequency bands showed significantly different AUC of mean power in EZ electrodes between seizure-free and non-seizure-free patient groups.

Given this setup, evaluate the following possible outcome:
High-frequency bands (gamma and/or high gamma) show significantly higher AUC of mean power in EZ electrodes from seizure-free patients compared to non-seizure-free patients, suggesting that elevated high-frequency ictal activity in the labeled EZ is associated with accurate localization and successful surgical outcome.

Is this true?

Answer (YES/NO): YES